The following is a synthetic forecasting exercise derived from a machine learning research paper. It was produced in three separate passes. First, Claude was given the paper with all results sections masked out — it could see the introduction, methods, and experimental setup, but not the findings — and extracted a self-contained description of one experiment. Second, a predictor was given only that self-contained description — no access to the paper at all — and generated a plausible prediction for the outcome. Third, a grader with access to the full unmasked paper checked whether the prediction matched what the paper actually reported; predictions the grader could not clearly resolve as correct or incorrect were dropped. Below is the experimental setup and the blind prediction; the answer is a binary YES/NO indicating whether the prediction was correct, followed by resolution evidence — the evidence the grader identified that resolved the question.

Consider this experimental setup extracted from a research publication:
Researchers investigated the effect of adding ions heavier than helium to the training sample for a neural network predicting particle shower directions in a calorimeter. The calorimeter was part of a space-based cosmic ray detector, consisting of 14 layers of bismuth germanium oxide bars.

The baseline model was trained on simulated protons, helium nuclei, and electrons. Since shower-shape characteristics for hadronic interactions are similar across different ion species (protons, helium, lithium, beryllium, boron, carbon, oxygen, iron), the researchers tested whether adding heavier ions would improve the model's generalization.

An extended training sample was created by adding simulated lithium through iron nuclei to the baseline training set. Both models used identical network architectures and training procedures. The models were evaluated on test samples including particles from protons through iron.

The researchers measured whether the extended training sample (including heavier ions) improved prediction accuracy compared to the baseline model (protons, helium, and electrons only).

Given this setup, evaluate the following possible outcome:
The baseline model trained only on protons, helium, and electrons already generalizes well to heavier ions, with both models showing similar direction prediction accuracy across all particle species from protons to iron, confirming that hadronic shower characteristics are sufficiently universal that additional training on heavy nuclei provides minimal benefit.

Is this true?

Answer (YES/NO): YES